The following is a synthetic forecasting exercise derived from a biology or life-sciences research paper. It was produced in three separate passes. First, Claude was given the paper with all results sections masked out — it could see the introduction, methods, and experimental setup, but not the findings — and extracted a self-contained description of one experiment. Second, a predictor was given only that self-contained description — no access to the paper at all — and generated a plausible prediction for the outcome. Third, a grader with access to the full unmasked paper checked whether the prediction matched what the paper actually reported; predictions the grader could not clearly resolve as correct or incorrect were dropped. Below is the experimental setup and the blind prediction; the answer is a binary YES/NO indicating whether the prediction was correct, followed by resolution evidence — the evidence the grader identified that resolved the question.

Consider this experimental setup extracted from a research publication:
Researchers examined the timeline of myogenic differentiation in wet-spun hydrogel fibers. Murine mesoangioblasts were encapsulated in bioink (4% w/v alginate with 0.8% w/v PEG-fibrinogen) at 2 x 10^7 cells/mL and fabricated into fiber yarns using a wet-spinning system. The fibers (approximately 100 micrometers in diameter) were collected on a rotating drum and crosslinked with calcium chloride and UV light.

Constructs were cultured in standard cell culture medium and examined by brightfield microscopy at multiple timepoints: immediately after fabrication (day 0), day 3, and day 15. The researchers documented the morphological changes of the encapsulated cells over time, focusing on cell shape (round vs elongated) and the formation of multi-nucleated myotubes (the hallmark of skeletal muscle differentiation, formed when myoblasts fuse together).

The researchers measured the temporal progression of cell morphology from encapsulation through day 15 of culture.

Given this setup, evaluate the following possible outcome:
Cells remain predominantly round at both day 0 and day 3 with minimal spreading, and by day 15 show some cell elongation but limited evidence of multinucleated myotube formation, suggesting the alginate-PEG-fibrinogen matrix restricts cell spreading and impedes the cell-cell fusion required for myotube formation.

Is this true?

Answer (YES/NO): NO